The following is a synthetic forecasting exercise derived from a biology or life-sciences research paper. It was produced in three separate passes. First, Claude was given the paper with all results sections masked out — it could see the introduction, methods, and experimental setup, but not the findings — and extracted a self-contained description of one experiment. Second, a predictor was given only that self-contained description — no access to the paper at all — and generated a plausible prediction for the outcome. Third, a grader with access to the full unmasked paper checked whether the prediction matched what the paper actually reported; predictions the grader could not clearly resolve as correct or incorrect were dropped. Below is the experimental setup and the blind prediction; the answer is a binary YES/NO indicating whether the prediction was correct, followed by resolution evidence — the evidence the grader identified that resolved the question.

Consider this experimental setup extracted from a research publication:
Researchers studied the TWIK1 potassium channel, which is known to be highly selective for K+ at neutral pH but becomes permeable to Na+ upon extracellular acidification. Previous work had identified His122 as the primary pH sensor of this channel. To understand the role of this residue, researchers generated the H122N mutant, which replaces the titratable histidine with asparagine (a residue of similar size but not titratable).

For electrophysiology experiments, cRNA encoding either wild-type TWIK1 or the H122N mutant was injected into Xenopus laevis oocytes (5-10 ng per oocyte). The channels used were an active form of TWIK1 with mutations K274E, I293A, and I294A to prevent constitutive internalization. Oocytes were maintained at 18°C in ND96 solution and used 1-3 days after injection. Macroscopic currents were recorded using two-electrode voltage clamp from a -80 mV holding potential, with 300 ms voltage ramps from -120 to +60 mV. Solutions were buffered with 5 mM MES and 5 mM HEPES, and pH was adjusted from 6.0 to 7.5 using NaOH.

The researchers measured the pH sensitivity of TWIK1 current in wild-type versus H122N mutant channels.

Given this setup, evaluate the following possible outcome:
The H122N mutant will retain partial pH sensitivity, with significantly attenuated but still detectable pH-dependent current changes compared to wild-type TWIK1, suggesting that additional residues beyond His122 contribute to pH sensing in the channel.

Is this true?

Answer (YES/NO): NO